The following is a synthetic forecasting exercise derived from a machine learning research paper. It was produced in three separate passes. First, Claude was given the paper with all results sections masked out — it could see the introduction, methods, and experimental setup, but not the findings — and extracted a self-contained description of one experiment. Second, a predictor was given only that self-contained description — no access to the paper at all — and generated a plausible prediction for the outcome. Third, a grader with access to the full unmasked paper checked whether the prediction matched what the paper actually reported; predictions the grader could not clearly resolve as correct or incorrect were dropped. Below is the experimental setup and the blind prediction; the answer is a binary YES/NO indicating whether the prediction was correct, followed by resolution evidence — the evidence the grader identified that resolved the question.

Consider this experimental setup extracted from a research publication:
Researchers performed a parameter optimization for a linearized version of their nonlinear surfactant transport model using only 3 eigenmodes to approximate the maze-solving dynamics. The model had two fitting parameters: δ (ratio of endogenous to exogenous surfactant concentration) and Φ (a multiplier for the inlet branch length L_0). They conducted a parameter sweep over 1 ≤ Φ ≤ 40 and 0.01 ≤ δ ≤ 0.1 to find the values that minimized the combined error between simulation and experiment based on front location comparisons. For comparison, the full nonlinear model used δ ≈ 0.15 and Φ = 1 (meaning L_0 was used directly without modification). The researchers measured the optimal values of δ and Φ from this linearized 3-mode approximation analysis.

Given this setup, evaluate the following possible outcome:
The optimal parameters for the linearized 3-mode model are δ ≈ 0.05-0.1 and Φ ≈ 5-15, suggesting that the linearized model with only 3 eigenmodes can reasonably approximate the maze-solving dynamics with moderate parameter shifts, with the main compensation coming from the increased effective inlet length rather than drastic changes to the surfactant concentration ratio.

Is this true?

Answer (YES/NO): NO